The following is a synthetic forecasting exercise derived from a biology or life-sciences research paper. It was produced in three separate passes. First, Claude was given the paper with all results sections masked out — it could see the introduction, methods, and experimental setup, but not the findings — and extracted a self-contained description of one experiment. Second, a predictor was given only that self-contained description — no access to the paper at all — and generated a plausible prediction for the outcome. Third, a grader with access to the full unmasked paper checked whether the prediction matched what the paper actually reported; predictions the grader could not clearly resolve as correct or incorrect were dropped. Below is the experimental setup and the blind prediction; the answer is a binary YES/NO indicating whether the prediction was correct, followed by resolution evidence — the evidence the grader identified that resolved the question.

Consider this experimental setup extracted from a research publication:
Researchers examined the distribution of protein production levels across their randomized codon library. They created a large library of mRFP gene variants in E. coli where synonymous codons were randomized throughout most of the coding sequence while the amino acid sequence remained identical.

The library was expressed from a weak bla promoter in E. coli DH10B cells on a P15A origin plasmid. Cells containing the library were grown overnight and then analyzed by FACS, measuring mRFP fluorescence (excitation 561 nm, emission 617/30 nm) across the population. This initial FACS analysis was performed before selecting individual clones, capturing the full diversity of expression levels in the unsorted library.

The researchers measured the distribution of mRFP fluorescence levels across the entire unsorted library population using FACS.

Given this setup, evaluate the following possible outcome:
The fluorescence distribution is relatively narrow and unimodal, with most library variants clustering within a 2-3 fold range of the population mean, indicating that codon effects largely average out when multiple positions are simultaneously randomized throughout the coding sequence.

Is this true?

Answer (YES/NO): NO